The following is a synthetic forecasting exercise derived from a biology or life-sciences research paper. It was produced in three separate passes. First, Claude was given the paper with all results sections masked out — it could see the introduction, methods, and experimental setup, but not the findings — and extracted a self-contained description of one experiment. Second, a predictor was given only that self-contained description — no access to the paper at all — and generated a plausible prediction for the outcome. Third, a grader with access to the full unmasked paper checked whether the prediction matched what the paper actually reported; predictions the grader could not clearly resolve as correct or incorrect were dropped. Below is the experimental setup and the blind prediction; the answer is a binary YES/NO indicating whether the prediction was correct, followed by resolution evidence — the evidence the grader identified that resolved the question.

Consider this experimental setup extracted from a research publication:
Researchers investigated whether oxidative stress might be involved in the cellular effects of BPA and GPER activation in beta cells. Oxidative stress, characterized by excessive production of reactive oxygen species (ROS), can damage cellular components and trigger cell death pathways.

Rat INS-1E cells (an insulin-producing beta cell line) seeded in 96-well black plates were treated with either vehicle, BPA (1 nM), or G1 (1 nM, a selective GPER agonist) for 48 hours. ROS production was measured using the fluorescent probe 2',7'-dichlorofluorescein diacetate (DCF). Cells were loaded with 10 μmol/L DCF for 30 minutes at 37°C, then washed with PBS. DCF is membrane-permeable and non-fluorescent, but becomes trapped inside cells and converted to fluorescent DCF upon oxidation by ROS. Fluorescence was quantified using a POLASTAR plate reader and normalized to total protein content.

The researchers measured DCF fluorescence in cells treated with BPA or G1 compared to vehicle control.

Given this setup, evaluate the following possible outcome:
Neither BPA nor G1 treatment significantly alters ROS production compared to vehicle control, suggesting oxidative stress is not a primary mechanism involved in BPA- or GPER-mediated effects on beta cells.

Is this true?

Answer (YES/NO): NO